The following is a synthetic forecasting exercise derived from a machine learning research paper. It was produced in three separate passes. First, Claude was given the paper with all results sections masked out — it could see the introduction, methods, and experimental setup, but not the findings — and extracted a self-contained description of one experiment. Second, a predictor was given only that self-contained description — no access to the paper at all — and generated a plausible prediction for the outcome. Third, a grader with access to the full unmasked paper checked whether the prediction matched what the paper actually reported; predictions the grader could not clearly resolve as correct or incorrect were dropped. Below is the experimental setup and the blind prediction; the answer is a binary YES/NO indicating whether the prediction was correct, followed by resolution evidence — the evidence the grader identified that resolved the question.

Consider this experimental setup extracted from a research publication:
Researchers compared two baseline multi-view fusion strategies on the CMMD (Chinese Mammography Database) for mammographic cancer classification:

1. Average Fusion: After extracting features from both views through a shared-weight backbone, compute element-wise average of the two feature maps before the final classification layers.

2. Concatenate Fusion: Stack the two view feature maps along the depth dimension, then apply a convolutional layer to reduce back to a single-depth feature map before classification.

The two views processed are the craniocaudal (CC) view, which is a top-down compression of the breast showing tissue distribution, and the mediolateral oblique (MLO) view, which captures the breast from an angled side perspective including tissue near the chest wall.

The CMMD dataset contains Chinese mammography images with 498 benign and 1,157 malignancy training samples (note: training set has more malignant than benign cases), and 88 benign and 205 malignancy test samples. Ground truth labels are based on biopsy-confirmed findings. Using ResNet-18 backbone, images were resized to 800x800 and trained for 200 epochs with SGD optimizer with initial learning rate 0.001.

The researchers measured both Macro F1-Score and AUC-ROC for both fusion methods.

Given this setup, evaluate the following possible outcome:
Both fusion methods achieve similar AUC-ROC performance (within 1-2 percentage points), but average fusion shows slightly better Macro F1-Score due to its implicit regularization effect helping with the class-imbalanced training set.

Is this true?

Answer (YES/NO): NO